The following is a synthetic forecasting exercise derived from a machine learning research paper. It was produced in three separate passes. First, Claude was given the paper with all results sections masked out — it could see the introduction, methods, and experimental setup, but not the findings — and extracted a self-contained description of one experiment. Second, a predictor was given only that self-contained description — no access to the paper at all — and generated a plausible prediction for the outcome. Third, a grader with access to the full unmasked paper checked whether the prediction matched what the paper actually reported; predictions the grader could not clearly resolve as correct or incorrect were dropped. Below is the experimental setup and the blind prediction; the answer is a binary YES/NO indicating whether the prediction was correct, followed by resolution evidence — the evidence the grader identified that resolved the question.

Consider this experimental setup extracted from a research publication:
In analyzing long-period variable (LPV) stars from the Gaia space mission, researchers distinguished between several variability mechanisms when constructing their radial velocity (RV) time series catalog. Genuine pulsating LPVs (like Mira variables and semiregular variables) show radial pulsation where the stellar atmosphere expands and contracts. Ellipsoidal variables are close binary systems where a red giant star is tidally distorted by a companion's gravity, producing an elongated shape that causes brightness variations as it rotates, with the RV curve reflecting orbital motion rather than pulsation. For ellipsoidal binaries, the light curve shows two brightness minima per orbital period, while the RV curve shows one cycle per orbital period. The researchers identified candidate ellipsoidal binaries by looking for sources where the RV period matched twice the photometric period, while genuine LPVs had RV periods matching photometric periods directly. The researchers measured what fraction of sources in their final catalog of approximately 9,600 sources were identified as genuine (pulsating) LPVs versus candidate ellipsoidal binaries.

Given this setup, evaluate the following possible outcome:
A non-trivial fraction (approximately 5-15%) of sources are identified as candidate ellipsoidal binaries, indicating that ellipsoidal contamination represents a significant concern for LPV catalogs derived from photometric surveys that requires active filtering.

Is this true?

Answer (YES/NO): YES